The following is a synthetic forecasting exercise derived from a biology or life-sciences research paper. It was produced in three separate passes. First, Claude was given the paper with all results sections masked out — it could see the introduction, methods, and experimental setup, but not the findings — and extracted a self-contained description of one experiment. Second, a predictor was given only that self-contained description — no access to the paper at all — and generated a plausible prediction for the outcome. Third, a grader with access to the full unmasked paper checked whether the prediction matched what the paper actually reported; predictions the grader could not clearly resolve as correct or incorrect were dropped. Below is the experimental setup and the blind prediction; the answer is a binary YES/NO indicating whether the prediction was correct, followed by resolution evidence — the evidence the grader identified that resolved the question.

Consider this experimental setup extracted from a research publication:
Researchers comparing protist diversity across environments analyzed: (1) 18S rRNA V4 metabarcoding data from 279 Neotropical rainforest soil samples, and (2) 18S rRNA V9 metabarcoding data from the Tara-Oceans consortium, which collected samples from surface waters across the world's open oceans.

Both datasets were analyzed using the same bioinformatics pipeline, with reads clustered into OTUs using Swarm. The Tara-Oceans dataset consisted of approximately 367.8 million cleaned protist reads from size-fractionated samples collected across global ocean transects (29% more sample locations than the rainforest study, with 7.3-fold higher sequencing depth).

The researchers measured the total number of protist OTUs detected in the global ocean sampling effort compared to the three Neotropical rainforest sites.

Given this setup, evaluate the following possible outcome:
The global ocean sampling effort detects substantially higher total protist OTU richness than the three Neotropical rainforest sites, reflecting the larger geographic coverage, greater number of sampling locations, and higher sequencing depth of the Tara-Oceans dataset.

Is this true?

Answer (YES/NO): YES